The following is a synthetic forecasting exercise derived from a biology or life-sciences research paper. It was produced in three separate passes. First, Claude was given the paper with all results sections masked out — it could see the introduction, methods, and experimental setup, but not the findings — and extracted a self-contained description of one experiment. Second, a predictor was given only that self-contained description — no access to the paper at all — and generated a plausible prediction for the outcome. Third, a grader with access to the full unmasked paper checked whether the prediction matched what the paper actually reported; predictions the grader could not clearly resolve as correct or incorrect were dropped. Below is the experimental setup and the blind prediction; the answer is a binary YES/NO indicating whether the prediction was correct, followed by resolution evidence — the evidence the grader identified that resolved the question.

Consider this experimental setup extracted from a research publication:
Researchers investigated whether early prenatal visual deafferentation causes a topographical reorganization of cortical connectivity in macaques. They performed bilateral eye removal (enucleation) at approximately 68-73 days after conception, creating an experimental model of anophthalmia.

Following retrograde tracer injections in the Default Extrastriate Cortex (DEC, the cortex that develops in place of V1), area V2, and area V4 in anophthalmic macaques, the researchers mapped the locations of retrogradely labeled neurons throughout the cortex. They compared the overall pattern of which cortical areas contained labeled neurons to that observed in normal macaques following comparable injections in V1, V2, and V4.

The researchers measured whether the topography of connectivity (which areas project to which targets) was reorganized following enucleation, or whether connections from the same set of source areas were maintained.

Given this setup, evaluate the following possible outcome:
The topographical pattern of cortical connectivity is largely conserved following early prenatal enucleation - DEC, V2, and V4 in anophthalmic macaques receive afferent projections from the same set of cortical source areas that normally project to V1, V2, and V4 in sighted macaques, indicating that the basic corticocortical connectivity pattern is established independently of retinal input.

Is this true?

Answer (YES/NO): YES